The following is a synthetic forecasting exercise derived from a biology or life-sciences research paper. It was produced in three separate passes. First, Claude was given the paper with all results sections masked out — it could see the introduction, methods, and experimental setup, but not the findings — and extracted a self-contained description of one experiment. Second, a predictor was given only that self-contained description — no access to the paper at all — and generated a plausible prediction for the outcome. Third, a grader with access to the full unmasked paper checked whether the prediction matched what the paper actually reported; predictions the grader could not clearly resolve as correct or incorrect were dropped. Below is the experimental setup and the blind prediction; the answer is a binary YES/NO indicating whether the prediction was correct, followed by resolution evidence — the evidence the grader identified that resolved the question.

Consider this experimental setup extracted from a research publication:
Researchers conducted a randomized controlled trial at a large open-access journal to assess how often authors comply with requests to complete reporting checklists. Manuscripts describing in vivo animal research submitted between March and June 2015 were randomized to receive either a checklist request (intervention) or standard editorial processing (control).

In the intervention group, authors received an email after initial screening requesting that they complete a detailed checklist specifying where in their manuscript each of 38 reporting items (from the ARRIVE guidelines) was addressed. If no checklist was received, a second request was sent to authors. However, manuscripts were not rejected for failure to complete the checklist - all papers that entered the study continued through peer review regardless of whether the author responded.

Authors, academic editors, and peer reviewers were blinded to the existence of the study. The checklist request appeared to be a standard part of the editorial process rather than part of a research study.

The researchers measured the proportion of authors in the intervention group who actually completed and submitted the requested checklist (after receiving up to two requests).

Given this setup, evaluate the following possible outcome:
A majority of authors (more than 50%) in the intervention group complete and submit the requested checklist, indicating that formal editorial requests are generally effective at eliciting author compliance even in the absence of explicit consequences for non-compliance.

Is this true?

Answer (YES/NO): YES